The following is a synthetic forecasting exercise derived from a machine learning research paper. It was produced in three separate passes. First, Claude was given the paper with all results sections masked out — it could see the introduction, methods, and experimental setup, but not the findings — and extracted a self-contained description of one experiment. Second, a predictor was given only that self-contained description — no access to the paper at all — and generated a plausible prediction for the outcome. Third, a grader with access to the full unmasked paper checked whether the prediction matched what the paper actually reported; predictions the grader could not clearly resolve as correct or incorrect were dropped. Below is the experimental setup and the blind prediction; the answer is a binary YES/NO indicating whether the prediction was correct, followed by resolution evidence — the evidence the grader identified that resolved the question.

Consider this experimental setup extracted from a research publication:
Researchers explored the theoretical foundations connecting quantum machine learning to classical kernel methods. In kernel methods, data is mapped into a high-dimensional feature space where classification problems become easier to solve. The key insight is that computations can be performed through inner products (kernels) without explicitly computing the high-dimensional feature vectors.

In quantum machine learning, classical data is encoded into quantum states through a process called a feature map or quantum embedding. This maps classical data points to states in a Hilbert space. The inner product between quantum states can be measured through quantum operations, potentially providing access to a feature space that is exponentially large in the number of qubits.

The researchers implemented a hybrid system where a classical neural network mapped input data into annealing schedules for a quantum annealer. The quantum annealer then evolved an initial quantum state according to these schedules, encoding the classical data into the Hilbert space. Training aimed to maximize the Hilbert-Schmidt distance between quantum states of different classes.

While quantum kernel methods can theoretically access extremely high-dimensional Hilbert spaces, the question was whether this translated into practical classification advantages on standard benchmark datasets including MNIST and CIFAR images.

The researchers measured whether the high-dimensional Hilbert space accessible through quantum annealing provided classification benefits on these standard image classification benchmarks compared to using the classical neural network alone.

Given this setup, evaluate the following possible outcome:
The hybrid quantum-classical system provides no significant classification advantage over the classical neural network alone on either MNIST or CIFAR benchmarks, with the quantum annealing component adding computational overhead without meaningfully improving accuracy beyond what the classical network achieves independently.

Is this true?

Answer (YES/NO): YES